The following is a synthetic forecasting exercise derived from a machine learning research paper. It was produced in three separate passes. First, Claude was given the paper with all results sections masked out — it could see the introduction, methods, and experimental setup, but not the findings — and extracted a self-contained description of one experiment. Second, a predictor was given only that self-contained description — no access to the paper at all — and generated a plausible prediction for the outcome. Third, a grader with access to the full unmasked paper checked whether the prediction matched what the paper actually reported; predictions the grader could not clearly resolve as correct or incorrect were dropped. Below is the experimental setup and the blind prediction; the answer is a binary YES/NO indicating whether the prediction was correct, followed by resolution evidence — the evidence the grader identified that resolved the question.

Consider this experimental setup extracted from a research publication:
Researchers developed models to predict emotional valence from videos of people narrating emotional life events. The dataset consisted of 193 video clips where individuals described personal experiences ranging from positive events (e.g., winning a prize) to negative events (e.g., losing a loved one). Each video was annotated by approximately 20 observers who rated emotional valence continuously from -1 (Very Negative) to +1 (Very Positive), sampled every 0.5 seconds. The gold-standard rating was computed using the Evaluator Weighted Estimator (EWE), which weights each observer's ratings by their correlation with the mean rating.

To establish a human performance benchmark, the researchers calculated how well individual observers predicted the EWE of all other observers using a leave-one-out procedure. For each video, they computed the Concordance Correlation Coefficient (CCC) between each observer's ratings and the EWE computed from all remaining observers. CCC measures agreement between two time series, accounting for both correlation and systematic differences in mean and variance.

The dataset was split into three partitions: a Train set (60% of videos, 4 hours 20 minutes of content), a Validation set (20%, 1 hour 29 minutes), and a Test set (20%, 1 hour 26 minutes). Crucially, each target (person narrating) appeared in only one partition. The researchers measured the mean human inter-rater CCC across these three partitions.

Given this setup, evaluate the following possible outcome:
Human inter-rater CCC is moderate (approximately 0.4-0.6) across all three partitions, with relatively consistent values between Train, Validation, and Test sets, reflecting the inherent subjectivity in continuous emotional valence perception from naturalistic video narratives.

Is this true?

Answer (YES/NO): YES